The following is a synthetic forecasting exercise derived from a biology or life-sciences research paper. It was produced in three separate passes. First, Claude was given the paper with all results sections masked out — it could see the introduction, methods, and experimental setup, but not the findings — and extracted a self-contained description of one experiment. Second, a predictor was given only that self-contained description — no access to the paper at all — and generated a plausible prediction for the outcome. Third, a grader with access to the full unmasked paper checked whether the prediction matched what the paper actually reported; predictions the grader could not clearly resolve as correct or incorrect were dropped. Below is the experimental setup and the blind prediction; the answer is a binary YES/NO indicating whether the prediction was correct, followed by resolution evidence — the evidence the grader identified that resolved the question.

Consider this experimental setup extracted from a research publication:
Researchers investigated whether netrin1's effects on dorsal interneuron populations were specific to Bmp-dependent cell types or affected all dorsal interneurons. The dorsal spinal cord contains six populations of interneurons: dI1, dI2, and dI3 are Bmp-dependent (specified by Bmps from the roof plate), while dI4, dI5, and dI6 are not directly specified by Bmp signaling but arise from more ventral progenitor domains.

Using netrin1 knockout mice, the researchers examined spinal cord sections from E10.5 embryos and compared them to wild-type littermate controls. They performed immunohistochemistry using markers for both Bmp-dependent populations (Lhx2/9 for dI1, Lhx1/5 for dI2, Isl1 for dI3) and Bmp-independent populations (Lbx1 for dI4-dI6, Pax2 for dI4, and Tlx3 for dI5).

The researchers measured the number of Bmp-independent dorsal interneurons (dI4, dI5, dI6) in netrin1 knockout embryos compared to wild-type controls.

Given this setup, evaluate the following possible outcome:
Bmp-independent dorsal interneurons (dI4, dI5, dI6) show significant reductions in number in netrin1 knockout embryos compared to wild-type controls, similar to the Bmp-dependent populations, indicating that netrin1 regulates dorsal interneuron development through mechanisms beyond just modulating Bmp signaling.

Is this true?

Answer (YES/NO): NO